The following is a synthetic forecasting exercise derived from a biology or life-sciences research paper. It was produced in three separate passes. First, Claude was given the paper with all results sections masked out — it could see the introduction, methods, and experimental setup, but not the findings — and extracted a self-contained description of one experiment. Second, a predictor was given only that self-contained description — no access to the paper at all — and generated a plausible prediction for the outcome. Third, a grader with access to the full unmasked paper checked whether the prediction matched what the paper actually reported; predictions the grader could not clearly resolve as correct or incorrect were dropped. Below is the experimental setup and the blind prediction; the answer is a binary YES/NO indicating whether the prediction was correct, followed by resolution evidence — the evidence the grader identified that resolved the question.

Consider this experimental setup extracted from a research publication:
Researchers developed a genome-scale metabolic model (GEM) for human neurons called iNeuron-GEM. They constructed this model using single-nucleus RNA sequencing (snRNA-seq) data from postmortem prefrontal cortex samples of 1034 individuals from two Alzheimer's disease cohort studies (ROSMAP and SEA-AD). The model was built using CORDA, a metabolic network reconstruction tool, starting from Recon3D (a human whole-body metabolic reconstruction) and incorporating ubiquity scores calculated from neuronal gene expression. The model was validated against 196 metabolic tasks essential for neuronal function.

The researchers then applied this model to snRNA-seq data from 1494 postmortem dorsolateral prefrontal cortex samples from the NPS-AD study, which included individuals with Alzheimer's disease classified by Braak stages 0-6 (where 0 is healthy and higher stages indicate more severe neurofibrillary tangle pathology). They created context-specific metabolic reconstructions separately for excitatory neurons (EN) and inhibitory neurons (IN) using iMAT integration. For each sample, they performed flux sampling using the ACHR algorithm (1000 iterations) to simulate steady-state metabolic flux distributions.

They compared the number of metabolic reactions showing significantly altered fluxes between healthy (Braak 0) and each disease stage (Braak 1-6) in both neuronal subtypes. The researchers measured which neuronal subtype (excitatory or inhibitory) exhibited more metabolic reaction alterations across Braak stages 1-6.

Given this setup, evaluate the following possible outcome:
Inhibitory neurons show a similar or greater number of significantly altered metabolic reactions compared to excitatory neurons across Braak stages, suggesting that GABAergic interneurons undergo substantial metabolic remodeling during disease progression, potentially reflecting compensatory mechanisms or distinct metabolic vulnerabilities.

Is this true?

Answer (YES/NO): NO